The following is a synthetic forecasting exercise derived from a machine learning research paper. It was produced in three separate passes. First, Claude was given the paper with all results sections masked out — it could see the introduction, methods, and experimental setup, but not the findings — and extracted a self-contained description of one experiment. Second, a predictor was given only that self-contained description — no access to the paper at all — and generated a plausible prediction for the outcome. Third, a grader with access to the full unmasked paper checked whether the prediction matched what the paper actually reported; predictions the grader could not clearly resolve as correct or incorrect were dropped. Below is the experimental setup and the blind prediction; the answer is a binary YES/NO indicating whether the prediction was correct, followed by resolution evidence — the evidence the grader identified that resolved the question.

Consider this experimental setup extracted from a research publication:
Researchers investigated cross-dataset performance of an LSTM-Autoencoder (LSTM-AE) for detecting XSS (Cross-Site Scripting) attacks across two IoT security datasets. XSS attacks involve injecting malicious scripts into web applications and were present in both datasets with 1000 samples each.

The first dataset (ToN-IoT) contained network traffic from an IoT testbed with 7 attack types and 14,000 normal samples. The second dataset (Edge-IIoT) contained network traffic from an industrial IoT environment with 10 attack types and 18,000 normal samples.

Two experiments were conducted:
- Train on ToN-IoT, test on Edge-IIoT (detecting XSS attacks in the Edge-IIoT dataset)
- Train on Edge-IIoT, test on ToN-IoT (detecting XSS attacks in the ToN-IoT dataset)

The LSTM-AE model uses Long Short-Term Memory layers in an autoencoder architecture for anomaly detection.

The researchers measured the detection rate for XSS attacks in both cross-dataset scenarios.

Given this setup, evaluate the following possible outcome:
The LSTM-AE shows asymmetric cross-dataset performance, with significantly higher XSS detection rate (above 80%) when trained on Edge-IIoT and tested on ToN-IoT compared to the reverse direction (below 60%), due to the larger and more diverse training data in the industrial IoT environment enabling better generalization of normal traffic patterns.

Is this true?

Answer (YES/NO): NO